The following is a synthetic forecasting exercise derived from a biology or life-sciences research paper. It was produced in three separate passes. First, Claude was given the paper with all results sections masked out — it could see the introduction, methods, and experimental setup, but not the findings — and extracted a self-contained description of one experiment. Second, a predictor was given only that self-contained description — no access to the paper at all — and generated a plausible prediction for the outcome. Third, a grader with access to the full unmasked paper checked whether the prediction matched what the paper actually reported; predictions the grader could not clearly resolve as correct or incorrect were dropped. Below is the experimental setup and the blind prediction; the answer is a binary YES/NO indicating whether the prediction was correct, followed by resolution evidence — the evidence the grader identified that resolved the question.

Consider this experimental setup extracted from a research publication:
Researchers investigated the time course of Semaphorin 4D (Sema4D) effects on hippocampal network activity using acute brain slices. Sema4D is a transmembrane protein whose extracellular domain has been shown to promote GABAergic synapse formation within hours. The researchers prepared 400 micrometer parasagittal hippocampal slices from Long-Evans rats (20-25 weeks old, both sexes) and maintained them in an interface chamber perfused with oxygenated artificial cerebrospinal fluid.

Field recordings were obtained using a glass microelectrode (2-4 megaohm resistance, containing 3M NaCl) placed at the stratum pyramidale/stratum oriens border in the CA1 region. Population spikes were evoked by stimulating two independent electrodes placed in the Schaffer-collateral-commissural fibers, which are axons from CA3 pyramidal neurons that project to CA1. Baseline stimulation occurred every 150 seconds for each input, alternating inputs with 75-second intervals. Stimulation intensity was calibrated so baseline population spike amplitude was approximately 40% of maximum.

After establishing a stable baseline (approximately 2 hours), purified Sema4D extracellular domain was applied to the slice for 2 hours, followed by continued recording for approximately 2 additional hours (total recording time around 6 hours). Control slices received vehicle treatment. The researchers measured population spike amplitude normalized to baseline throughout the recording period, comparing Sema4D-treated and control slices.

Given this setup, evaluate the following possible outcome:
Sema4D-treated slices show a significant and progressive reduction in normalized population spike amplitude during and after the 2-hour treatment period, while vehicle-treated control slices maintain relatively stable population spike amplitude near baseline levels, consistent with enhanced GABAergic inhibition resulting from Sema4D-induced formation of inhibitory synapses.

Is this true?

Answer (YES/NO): YES